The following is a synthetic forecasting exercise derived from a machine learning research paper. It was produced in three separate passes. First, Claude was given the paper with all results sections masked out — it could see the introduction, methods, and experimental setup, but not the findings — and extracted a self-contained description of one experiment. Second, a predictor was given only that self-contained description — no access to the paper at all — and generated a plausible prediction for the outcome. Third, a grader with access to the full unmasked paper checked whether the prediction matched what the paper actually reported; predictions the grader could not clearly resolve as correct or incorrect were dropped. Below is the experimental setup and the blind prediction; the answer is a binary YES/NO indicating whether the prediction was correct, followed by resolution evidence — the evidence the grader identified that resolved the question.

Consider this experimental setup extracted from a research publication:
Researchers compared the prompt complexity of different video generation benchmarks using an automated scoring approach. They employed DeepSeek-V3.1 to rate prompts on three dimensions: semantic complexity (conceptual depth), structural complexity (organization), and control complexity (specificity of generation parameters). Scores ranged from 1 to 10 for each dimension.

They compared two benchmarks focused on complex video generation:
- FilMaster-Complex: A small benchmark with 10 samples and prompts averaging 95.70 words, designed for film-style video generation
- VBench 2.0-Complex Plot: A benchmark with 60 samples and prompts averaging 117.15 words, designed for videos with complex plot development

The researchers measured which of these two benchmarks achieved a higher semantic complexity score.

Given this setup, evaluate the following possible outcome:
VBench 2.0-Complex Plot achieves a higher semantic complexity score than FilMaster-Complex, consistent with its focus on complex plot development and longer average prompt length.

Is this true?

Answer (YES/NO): NO